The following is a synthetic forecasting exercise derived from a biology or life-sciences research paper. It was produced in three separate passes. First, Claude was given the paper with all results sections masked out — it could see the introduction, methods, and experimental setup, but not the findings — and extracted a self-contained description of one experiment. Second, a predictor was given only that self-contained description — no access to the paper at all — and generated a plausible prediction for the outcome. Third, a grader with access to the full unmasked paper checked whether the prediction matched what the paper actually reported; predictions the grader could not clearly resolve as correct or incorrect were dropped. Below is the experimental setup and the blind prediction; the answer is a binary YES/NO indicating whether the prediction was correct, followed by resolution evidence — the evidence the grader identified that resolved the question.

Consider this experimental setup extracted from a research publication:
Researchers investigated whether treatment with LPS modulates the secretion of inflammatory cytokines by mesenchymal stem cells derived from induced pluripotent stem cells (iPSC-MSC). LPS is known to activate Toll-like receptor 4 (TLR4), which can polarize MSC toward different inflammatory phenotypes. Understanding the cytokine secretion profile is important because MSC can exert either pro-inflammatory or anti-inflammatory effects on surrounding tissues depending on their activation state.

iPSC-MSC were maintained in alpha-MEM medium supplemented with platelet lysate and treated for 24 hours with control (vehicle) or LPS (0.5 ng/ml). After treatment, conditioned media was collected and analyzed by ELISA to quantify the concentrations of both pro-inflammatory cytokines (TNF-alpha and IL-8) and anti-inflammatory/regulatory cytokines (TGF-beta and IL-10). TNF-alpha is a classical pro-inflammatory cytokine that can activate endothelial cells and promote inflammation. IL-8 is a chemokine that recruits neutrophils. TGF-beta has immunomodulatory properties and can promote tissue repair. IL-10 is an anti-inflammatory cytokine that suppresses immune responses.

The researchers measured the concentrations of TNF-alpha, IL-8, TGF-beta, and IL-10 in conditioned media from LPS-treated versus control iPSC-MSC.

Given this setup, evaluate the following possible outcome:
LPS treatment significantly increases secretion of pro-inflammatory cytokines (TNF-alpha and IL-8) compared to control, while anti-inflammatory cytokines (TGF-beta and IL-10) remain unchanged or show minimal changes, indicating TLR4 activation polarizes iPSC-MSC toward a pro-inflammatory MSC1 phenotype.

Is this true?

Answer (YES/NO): NO